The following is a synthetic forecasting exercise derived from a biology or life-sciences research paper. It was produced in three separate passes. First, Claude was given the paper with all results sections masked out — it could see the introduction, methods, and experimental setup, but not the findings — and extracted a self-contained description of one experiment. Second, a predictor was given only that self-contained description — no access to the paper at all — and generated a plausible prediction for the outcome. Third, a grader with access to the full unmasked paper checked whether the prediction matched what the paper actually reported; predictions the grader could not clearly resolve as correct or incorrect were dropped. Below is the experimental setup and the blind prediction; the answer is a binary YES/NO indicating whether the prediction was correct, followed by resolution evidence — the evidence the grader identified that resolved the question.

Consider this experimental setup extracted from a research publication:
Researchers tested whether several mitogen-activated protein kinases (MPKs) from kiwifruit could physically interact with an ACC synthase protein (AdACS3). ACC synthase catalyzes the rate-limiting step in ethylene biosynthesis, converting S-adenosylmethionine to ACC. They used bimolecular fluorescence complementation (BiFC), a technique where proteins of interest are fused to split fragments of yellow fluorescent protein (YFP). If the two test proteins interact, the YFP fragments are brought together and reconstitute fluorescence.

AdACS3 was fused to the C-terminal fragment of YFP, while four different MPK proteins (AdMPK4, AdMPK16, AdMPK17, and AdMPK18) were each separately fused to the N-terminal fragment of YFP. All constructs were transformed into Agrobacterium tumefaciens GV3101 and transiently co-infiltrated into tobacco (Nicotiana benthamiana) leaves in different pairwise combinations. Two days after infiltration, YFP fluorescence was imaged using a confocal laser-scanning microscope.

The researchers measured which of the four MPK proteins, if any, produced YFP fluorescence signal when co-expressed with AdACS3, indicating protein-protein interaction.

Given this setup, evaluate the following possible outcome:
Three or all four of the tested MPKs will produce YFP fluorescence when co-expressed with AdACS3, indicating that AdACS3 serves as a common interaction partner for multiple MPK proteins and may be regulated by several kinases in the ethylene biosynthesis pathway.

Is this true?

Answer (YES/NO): YES